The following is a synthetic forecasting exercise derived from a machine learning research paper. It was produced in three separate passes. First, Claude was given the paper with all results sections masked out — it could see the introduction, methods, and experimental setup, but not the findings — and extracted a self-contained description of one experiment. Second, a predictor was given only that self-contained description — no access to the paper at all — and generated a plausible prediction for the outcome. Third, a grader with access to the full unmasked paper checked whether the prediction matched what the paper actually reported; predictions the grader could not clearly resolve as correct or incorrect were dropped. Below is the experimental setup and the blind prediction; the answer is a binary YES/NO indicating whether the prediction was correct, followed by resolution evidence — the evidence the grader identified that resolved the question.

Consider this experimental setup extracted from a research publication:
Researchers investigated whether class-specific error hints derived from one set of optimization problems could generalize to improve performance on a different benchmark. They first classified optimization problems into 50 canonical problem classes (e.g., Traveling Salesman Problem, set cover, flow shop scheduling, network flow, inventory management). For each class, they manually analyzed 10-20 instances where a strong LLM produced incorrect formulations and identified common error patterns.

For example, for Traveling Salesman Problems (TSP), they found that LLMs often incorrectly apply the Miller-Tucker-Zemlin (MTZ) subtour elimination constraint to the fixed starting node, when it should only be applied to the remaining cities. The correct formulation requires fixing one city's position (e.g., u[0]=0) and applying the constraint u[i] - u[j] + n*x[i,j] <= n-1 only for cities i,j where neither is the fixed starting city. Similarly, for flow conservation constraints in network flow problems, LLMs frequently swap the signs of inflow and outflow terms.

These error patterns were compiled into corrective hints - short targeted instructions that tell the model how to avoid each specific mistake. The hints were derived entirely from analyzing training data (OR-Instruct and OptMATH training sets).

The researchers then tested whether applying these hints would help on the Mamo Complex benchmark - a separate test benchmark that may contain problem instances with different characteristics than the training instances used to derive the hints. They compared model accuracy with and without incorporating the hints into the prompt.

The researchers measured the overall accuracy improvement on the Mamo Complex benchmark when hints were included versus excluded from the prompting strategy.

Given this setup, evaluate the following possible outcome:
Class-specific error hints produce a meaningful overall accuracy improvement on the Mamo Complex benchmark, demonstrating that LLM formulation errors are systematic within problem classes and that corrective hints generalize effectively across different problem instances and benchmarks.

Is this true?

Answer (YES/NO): YES